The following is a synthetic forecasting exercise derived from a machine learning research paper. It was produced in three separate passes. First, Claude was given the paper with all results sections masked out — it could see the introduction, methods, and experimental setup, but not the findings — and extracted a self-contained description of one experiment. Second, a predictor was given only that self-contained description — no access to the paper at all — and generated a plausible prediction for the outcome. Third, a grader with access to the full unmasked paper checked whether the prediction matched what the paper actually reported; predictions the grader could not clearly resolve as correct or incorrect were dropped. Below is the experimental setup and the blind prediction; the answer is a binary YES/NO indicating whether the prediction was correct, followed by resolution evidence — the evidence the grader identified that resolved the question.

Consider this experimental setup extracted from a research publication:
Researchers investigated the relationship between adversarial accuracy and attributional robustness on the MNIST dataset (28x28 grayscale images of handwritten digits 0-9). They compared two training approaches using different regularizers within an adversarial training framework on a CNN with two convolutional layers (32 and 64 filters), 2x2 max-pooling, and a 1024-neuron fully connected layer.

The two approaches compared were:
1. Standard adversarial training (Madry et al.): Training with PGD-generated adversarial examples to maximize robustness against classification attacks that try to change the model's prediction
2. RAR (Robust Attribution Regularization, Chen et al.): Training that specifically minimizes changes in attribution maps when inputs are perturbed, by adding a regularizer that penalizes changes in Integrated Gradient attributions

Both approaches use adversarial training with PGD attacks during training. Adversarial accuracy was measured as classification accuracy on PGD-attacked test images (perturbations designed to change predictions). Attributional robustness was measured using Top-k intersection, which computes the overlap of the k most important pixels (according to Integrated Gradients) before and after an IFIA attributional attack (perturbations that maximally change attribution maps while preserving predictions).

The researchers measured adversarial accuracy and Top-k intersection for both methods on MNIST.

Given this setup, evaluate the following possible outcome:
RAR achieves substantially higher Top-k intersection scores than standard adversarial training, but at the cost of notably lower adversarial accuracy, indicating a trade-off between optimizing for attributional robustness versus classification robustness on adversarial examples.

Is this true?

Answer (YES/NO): YES